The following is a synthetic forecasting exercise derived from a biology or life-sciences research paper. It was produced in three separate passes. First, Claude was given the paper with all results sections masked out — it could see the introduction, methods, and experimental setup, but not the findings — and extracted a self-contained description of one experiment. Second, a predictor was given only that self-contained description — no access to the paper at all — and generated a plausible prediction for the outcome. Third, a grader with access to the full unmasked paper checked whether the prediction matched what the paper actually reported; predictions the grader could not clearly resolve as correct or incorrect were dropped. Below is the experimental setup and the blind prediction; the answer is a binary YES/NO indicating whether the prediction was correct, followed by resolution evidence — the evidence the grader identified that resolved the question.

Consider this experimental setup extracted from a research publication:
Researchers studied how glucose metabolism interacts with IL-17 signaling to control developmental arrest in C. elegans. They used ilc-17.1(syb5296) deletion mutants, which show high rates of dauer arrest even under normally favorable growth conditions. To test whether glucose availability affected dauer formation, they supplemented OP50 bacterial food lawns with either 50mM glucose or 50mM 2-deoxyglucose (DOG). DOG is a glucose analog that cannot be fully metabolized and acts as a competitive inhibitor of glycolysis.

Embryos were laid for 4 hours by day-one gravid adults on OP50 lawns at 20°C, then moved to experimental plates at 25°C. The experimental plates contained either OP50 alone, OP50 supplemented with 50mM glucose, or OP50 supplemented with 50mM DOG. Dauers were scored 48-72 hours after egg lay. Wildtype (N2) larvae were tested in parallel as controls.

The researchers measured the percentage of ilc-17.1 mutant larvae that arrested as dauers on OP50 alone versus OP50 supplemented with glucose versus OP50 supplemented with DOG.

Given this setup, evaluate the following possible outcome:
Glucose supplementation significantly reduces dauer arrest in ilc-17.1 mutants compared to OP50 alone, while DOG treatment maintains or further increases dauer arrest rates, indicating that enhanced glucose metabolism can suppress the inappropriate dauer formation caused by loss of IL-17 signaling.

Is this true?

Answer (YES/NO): YES